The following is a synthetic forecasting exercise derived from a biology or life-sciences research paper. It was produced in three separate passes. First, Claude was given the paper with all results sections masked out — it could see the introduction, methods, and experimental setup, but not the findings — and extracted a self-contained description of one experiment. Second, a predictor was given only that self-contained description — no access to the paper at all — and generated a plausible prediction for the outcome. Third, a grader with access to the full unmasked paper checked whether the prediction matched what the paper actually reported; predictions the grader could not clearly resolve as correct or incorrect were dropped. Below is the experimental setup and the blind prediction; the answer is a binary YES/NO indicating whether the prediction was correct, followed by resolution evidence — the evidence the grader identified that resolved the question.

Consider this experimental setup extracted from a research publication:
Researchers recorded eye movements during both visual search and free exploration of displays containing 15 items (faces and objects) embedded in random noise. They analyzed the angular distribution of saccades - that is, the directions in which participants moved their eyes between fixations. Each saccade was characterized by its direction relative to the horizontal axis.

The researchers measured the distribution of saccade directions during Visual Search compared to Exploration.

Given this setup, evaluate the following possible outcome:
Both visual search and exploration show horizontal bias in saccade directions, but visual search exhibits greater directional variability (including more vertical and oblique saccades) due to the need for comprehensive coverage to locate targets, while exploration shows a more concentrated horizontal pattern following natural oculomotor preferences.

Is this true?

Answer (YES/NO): NO